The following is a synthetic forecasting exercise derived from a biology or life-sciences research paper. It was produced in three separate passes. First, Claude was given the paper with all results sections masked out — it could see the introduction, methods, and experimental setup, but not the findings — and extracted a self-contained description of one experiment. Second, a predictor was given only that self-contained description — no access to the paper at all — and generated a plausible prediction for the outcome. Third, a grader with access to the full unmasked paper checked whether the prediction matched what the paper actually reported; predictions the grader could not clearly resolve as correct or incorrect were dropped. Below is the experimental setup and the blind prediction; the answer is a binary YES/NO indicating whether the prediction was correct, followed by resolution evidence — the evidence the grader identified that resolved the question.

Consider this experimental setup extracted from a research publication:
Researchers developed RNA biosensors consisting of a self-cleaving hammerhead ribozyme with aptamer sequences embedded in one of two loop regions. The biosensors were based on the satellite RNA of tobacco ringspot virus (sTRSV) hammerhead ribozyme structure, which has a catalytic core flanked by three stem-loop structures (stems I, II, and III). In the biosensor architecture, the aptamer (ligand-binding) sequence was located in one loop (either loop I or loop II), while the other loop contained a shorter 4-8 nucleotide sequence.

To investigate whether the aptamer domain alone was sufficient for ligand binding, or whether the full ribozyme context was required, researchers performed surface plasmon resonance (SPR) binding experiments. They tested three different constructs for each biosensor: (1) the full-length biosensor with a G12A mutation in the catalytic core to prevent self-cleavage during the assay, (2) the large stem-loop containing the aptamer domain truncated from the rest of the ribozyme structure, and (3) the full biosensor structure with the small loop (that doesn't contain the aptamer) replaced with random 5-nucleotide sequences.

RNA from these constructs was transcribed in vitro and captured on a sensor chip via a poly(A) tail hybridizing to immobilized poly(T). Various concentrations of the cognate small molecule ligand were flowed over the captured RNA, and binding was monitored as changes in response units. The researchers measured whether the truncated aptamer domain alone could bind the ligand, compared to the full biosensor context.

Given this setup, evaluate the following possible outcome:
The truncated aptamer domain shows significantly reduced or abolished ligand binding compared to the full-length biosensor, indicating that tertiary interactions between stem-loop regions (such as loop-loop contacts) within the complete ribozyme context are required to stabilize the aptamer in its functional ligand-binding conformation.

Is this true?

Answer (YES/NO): NO